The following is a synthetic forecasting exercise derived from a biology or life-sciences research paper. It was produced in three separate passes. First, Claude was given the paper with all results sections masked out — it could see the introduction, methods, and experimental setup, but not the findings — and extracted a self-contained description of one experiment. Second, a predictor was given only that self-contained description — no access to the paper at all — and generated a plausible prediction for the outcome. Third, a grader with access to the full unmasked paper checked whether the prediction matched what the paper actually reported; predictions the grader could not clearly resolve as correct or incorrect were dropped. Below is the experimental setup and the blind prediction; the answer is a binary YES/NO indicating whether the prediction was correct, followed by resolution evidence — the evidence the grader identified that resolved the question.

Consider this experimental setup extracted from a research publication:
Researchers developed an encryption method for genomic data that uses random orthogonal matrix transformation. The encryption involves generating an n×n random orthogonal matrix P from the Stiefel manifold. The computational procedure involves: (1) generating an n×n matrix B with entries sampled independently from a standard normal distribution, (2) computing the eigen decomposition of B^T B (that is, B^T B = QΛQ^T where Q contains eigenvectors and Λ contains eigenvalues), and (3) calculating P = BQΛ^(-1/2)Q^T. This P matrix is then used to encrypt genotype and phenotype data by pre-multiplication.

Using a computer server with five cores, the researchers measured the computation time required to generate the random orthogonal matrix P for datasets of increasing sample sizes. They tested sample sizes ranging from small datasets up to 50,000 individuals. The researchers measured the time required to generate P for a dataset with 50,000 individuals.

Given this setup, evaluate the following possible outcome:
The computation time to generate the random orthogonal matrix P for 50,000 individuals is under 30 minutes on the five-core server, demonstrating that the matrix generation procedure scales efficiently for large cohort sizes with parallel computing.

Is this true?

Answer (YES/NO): NO